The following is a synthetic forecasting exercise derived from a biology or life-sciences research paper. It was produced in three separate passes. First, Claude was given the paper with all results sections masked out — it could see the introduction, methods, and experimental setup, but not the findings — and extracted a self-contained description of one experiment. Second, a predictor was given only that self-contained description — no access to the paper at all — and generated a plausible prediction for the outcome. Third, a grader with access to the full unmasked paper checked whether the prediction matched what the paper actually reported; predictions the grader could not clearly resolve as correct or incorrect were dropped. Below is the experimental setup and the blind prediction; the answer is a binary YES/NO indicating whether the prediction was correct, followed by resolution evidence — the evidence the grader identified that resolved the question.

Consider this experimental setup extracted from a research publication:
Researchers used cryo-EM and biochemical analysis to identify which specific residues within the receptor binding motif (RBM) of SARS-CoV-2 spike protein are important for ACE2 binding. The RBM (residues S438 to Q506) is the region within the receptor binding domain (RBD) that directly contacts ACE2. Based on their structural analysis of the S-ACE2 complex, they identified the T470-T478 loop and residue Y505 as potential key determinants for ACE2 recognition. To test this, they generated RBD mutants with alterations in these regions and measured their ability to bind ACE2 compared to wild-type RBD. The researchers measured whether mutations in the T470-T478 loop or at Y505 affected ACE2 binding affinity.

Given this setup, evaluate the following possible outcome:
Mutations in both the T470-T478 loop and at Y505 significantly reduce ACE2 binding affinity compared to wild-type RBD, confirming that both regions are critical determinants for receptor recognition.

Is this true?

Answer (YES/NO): YES